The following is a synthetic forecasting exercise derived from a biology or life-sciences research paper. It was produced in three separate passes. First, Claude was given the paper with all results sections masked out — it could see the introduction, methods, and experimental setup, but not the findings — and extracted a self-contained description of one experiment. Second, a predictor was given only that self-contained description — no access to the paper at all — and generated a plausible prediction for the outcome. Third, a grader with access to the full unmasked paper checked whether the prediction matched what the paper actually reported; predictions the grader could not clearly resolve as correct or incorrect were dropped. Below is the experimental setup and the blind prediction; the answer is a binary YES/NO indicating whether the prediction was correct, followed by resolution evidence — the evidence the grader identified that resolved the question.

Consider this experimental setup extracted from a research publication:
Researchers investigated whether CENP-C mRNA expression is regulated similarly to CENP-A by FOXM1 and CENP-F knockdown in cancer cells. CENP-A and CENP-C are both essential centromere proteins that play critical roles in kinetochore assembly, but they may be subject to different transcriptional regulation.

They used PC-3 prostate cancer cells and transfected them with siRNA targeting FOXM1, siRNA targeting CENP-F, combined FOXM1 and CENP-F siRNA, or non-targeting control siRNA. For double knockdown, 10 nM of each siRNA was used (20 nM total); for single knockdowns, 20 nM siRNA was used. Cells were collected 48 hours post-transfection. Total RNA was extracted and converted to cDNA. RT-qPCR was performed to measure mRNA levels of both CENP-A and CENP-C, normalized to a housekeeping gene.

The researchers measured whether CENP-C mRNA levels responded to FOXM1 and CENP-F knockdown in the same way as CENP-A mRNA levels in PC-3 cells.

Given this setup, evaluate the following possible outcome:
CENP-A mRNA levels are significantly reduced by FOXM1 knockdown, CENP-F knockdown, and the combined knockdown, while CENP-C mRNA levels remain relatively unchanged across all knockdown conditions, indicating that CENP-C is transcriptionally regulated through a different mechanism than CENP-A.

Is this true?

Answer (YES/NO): YES